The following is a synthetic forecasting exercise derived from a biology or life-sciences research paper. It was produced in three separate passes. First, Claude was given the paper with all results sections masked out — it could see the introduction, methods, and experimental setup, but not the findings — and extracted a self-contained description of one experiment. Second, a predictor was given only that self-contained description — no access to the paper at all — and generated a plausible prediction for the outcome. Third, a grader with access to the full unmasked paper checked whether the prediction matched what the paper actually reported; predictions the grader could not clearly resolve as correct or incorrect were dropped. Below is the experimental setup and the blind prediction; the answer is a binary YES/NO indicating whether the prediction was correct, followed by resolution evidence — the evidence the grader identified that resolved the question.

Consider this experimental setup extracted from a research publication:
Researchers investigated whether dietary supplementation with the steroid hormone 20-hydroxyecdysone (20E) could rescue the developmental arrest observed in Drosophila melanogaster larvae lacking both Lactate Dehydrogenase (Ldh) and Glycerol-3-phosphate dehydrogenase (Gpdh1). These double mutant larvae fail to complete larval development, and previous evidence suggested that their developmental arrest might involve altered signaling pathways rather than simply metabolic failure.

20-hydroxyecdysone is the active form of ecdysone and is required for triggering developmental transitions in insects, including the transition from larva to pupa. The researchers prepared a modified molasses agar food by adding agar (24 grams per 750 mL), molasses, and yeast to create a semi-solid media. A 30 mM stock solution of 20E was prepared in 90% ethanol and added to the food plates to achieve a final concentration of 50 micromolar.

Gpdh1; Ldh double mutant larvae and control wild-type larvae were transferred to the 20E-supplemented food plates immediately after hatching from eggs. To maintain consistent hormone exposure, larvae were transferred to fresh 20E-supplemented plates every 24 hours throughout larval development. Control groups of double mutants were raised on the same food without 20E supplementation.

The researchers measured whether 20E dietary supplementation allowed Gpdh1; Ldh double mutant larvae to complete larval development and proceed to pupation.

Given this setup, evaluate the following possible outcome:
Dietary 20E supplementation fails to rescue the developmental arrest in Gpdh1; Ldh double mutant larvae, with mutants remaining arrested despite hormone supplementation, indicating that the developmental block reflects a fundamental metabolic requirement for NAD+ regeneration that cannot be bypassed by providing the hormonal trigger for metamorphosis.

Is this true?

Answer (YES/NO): NO